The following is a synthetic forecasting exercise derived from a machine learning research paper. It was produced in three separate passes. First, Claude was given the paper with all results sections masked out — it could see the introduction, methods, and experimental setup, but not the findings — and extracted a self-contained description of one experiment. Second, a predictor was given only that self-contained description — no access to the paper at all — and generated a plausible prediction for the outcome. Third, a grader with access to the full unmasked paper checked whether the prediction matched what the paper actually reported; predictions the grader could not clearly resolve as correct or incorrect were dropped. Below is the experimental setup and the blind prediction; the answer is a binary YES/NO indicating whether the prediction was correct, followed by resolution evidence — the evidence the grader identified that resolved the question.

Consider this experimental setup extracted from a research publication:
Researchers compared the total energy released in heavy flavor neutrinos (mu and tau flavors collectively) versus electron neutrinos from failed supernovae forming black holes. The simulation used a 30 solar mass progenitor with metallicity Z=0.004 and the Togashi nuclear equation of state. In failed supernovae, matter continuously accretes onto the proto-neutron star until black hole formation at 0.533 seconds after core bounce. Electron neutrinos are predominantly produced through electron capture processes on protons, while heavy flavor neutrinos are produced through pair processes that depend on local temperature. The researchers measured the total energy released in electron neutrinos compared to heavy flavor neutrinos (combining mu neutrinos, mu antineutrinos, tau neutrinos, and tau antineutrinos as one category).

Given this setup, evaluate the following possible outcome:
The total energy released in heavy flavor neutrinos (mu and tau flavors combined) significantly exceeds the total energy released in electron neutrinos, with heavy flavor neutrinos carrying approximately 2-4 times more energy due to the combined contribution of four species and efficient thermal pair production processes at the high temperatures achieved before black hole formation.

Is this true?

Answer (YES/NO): NO